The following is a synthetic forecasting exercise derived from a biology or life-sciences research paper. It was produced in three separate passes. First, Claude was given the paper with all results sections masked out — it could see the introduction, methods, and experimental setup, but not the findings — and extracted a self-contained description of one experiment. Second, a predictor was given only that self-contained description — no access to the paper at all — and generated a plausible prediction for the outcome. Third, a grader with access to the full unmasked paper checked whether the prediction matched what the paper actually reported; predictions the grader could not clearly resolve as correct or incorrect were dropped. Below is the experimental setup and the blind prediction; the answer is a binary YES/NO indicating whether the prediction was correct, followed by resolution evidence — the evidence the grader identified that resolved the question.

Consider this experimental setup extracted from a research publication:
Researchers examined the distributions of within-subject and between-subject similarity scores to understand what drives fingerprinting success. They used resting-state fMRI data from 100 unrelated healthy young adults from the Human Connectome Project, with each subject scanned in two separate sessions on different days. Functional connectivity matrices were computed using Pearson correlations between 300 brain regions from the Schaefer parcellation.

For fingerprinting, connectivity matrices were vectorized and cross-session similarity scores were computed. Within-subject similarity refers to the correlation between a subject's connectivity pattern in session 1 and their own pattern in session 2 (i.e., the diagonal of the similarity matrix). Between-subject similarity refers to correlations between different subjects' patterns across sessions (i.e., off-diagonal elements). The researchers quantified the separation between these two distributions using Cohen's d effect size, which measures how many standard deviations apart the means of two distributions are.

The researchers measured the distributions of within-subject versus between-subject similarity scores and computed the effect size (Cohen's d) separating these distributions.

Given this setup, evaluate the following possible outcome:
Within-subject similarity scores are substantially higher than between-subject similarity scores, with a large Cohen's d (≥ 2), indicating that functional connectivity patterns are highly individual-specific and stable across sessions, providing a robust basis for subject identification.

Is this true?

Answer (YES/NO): YES